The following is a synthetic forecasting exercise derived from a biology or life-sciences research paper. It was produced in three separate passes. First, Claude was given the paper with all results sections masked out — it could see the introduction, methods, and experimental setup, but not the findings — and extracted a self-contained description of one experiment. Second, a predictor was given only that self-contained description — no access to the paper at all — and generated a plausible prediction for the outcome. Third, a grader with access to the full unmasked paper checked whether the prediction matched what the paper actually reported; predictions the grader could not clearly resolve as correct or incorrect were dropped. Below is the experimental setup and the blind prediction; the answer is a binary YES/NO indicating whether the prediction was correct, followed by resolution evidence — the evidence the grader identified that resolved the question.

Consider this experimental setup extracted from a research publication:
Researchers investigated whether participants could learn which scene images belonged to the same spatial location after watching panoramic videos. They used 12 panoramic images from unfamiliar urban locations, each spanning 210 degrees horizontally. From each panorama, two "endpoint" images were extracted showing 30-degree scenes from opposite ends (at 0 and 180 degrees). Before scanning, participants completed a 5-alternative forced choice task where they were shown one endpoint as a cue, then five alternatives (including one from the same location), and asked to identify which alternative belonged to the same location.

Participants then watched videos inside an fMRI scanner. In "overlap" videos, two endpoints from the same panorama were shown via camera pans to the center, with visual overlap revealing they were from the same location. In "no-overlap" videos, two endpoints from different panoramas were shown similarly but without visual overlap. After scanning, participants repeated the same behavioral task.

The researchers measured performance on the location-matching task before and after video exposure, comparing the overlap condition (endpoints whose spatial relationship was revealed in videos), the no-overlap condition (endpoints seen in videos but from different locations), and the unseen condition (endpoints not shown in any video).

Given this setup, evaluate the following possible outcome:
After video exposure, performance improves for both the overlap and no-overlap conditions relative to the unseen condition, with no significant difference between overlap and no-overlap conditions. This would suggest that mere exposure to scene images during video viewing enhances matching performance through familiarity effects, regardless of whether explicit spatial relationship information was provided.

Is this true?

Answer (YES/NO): NO